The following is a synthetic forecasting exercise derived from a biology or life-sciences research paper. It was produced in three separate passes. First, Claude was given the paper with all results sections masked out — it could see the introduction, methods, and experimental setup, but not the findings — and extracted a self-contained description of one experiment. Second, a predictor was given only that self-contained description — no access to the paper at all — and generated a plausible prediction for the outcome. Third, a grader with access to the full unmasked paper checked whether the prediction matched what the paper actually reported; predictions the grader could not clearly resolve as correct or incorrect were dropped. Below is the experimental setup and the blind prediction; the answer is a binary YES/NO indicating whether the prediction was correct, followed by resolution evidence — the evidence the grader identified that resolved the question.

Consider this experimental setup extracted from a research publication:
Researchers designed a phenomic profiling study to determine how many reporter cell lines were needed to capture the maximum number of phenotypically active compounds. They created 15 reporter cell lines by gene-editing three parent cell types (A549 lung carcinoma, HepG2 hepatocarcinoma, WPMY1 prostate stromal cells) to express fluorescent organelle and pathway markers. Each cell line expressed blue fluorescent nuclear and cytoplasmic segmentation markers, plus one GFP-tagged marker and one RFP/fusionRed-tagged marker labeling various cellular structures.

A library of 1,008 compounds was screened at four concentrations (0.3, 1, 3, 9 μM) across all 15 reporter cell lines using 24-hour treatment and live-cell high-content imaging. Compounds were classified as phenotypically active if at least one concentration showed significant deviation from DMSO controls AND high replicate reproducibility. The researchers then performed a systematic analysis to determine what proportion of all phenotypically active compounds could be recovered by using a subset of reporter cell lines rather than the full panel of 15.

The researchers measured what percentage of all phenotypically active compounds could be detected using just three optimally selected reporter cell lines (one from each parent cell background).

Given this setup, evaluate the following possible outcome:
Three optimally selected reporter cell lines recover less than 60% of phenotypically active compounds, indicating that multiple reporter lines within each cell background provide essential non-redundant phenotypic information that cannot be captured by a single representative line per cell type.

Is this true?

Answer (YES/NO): NO